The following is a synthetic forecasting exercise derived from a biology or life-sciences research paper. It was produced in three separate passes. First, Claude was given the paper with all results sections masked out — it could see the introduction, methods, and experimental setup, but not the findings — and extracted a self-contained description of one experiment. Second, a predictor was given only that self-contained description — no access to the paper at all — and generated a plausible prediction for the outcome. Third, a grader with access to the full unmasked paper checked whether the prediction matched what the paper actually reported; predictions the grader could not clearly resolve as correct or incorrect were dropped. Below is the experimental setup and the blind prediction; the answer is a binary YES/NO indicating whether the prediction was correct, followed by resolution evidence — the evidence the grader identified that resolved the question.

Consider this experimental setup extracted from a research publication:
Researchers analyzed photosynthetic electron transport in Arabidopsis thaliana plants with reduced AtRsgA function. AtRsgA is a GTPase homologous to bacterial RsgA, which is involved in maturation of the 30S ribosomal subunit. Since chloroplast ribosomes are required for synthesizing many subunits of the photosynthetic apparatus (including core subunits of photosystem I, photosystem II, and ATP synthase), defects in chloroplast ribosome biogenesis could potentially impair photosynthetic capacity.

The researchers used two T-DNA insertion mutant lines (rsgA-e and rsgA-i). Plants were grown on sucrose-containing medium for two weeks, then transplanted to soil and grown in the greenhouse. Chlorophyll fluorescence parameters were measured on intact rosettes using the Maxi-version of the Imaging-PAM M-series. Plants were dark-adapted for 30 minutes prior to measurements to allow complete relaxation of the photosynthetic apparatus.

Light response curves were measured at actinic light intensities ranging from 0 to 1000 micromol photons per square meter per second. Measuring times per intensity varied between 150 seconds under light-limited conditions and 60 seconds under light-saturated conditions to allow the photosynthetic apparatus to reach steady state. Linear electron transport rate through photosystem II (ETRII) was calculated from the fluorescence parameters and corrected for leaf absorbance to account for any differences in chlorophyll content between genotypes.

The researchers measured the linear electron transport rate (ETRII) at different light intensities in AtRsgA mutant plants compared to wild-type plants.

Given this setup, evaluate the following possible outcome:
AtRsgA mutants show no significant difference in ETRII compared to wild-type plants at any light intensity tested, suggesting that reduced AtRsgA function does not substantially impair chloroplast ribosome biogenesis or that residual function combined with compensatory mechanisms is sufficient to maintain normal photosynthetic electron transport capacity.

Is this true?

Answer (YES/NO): NO